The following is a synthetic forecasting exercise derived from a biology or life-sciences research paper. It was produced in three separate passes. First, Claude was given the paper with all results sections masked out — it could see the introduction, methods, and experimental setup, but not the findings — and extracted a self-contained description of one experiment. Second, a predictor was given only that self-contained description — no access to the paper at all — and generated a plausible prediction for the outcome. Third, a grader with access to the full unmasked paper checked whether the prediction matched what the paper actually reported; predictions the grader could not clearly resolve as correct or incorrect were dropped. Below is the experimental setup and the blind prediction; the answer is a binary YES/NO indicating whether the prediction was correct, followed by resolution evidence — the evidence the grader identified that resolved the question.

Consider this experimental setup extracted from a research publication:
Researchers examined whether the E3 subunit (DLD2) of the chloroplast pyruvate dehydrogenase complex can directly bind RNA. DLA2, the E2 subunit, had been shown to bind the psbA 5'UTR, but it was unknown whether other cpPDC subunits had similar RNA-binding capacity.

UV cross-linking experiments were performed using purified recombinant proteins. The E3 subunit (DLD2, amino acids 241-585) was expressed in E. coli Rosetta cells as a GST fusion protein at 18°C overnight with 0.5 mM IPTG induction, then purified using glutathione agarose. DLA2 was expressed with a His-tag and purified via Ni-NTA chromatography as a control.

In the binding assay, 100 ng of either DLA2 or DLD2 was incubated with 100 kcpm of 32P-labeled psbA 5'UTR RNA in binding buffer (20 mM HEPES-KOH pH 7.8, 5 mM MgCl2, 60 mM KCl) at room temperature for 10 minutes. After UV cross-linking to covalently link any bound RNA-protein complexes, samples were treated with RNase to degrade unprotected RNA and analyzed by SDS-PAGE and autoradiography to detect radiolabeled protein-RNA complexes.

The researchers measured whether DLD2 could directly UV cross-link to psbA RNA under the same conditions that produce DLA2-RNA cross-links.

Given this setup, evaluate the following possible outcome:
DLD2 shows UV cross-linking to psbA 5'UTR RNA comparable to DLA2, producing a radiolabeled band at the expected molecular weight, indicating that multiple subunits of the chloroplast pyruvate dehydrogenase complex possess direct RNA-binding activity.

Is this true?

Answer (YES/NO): NO